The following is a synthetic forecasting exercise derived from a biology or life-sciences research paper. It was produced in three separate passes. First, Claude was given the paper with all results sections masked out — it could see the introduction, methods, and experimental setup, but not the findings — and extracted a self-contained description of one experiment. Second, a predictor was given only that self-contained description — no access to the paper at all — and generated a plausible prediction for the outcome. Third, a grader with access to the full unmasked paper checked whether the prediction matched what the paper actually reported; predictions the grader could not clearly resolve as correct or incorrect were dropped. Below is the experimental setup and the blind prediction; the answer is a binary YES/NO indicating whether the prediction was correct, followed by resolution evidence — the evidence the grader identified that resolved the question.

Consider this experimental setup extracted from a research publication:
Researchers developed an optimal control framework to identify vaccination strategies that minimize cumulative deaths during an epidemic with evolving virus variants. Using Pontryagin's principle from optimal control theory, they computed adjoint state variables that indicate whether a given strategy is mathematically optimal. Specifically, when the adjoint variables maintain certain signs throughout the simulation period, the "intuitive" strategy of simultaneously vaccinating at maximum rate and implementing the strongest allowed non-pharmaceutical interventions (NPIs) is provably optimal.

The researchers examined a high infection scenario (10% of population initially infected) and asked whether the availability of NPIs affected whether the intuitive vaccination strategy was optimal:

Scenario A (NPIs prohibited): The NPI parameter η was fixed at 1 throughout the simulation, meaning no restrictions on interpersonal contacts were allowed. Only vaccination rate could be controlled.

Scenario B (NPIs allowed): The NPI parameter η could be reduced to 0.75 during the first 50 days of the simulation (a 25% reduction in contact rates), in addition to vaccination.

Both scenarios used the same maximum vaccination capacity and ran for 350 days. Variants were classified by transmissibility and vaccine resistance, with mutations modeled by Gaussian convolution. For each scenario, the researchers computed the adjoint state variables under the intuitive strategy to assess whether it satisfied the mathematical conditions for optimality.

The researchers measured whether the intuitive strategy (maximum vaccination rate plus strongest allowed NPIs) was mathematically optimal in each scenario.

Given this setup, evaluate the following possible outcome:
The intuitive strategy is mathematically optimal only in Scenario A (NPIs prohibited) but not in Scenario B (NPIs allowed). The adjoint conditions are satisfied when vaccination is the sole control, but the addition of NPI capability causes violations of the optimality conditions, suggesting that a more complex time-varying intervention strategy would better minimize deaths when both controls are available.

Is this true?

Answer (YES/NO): NO